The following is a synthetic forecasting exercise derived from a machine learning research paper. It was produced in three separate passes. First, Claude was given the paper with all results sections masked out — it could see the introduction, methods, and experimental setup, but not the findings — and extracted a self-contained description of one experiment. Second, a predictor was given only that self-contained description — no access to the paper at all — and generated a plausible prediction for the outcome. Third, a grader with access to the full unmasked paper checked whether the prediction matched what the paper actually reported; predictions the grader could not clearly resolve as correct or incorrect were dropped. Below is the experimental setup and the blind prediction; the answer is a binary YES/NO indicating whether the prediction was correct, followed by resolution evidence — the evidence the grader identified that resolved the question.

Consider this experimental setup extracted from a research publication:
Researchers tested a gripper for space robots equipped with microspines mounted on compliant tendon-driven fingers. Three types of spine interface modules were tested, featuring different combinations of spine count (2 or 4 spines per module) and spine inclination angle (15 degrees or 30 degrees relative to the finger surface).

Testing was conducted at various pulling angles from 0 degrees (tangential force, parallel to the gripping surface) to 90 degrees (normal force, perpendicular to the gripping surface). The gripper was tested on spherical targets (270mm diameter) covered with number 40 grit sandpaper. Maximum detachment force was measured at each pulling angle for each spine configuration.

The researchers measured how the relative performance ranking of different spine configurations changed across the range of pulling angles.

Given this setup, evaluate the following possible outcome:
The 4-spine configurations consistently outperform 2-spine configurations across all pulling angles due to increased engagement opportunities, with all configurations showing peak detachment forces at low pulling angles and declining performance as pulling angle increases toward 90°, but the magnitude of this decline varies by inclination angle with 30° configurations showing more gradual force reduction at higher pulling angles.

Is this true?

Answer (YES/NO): NO